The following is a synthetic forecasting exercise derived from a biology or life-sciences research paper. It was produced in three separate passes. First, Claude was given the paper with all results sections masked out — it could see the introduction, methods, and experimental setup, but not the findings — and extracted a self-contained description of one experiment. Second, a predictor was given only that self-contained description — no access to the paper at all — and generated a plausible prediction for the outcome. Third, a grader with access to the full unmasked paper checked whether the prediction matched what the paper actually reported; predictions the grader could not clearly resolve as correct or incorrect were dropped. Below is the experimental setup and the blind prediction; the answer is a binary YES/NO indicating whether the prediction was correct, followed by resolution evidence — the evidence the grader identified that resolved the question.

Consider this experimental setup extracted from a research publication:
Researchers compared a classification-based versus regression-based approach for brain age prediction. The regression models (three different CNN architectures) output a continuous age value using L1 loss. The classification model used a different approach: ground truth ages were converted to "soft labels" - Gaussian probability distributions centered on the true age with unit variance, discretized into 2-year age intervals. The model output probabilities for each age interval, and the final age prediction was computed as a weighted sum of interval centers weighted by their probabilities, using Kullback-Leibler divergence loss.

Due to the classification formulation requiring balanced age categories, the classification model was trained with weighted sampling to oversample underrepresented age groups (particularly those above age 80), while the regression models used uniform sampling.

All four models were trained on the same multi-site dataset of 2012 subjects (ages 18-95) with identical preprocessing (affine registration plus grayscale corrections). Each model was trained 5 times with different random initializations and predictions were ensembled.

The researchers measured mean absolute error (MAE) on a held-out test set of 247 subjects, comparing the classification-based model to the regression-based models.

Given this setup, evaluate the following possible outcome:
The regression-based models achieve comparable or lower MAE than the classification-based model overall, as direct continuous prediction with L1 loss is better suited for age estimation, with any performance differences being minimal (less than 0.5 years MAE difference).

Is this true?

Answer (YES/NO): NO